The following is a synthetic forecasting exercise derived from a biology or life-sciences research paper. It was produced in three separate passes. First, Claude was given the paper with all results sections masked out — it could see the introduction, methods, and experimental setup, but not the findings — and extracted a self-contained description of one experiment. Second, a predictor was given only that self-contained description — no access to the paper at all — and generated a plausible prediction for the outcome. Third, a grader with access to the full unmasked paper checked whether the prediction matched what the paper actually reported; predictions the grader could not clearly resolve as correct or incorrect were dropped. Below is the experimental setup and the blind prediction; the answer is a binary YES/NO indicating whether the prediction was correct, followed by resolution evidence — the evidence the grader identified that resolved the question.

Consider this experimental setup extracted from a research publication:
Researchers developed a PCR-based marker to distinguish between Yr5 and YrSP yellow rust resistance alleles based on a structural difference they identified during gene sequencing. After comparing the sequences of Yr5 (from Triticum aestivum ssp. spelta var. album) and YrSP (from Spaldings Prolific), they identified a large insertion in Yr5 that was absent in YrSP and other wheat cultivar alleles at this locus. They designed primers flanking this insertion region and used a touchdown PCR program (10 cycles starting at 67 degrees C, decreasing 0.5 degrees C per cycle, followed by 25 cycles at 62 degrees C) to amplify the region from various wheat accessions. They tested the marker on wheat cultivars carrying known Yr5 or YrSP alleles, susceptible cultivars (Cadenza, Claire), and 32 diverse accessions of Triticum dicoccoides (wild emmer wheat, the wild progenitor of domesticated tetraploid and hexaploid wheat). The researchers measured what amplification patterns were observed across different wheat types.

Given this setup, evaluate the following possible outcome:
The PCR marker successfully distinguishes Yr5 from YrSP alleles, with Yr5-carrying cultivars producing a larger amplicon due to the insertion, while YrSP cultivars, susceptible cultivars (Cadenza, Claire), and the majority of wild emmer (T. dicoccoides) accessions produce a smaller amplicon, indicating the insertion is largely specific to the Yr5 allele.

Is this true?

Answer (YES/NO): NO